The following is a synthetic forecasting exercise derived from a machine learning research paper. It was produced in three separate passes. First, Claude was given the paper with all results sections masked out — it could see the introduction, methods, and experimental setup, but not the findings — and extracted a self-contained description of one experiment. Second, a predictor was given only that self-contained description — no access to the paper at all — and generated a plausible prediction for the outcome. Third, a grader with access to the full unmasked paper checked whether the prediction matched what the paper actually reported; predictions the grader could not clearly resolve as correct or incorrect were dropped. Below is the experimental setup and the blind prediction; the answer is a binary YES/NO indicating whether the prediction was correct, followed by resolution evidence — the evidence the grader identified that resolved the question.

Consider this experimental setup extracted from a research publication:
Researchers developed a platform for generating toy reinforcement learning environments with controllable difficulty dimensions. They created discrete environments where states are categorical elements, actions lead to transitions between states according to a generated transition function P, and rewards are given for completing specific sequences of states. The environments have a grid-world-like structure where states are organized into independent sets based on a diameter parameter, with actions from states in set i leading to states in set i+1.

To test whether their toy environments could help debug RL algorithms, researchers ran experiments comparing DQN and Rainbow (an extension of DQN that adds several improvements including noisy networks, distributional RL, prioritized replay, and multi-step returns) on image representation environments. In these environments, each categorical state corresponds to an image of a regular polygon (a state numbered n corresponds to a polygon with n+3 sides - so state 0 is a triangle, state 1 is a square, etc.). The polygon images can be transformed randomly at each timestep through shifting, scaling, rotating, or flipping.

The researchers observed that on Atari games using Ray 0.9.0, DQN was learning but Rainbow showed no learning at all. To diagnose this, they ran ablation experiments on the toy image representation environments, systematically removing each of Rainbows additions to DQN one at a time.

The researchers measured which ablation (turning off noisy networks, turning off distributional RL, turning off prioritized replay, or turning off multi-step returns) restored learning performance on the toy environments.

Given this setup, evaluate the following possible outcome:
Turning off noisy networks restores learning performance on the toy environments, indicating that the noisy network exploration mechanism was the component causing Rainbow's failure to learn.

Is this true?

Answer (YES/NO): YES